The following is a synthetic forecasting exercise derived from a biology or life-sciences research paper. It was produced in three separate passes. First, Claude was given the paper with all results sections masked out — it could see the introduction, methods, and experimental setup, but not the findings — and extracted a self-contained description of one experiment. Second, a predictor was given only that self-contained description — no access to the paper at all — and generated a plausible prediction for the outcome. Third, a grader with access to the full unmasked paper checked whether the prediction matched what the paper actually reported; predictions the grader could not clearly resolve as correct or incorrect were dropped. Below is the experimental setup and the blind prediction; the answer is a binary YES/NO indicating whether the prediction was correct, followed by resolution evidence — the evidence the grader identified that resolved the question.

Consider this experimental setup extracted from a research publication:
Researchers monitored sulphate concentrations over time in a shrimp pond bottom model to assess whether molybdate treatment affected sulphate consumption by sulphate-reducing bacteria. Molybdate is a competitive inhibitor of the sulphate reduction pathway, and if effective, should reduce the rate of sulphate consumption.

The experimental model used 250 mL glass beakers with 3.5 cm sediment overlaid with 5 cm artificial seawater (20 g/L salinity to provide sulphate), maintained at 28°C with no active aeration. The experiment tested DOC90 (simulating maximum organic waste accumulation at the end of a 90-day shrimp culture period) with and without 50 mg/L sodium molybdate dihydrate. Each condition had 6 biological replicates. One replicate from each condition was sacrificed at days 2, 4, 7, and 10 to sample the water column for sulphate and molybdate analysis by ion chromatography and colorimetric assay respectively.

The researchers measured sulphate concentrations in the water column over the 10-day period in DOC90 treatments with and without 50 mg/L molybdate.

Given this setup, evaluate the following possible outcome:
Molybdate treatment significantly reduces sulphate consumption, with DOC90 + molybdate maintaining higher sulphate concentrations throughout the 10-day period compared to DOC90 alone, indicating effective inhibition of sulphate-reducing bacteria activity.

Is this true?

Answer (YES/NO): YES